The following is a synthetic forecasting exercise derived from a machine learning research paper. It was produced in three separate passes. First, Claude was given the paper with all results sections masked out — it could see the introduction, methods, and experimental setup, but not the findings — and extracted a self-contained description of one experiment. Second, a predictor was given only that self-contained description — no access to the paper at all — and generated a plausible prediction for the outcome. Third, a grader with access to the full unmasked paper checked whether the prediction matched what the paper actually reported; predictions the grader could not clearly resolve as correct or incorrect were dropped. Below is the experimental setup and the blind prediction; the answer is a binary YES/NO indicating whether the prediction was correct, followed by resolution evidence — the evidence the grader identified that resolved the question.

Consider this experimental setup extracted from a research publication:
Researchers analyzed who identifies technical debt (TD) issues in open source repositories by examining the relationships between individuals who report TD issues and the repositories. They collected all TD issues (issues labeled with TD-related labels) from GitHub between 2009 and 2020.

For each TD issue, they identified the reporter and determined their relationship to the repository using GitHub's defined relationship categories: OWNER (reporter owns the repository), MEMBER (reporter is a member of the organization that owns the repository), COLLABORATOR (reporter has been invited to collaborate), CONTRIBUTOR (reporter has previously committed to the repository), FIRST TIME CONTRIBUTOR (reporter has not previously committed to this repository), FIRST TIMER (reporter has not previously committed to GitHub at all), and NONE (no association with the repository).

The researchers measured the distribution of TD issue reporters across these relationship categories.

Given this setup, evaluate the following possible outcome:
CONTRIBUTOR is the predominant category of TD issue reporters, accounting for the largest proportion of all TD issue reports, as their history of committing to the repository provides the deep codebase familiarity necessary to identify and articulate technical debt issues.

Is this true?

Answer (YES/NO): YES